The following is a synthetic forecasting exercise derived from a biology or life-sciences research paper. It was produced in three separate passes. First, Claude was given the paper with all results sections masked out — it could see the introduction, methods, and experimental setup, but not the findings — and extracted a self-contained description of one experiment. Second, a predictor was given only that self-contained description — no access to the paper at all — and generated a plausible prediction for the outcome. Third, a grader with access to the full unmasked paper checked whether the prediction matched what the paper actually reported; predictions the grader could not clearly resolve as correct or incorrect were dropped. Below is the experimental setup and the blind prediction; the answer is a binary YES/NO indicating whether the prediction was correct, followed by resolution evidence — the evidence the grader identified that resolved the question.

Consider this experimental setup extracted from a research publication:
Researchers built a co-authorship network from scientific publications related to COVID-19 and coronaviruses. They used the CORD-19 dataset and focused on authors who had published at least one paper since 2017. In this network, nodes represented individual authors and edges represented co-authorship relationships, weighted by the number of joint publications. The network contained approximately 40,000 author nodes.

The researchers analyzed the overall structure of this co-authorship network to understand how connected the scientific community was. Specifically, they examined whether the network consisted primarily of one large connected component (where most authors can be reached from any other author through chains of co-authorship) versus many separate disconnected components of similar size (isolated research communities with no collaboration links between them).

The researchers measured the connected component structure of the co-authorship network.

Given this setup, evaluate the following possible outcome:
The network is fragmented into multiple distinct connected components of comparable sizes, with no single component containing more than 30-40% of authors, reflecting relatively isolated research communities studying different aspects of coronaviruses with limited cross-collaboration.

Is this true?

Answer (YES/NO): NO